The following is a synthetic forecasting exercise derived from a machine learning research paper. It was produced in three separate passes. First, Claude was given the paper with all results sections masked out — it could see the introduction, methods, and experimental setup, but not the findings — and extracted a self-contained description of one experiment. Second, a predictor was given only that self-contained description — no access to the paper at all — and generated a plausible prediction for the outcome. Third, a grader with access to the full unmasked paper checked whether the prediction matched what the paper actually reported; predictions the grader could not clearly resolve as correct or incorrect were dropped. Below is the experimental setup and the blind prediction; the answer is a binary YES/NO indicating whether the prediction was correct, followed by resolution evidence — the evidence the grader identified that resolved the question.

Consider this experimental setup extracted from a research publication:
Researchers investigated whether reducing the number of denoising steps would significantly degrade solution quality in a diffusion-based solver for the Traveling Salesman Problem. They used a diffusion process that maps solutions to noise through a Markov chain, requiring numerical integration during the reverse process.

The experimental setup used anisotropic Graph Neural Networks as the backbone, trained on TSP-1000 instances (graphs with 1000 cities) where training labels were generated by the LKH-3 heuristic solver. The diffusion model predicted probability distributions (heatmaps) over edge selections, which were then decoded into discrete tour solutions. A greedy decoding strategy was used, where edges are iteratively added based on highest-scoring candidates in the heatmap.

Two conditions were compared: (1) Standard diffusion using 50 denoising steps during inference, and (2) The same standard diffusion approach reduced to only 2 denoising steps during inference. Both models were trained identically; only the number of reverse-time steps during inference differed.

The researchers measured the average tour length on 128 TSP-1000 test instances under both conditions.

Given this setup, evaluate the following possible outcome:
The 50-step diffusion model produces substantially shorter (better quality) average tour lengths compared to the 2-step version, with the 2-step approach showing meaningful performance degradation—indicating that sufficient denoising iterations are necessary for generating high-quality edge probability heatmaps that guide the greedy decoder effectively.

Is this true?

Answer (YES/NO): YES